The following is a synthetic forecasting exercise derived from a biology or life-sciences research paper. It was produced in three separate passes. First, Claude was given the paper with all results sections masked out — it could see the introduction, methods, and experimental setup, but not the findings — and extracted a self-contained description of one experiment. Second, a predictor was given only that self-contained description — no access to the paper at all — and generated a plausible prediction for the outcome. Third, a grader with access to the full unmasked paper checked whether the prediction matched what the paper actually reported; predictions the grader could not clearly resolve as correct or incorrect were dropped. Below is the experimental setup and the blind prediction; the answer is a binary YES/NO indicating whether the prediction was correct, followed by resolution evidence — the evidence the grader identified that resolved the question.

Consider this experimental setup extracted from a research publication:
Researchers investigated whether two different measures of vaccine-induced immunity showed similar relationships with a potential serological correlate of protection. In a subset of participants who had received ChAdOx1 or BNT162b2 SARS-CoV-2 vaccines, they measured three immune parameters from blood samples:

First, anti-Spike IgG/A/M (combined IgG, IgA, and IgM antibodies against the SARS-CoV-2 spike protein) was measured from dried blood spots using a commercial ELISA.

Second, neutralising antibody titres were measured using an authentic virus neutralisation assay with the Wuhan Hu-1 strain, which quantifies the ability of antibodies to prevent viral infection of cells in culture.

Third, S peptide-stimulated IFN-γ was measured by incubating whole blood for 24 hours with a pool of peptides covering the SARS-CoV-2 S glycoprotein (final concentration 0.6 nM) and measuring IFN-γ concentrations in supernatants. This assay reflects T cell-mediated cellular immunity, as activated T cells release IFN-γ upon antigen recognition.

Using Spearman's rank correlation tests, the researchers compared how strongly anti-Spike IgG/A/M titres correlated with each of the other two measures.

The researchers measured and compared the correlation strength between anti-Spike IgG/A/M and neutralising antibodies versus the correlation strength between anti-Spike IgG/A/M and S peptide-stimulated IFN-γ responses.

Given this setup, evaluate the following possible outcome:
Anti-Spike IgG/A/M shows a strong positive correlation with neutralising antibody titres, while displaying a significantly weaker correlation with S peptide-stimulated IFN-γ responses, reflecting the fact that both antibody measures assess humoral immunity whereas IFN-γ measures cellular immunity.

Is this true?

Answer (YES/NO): YES